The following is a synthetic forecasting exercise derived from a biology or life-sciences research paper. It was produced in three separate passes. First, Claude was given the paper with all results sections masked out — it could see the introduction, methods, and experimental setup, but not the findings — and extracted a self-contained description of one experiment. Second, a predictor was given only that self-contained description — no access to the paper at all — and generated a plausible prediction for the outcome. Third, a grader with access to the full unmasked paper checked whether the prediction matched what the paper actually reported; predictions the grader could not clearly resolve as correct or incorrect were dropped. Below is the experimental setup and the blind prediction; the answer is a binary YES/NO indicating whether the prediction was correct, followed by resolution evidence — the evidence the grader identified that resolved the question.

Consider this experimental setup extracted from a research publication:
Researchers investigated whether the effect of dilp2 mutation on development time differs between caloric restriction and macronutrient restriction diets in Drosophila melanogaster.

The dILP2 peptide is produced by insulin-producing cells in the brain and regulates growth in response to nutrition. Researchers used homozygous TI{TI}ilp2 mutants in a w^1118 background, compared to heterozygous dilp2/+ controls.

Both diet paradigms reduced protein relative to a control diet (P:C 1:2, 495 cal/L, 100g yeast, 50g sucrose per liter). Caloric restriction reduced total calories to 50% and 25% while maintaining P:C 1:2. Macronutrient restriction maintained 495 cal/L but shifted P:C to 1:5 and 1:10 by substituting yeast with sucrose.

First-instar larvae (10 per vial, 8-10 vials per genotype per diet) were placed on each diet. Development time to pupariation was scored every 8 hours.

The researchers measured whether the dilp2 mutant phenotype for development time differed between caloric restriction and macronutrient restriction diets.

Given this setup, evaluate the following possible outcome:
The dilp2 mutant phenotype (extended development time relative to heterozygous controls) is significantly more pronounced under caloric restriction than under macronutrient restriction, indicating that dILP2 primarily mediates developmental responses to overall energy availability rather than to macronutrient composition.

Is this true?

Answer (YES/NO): NO